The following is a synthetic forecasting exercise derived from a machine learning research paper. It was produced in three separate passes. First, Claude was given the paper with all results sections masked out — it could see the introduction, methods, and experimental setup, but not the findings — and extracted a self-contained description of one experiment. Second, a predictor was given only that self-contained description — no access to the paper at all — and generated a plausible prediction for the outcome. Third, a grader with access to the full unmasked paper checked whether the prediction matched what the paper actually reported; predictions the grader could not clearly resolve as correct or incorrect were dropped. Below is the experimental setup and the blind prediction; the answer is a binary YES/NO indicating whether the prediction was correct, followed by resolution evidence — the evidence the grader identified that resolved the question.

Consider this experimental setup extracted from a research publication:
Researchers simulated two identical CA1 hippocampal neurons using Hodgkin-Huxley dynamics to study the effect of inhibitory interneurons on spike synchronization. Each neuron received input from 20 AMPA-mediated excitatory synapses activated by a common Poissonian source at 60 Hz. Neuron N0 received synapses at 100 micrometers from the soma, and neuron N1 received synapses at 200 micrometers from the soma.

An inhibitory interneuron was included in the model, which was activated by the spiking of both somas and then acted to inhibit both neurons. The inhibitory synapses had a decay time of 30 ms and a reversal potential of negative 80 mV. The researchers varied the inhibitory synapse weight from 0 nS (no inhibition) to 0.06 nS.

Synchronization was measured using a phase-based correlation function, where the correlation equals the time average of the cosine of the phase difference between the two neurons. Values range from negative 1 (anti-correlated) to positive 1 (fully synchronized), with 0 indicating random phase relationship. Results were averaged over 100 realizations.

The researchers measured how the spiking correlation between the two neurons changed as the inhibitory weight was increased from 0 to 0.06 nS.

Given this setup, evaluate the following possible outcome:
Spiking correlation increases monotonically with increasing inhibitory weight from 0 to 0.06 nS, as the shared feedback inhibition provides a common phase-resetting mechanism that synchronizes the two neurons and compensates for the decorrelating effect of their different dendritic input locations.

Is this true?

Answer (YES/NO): NO